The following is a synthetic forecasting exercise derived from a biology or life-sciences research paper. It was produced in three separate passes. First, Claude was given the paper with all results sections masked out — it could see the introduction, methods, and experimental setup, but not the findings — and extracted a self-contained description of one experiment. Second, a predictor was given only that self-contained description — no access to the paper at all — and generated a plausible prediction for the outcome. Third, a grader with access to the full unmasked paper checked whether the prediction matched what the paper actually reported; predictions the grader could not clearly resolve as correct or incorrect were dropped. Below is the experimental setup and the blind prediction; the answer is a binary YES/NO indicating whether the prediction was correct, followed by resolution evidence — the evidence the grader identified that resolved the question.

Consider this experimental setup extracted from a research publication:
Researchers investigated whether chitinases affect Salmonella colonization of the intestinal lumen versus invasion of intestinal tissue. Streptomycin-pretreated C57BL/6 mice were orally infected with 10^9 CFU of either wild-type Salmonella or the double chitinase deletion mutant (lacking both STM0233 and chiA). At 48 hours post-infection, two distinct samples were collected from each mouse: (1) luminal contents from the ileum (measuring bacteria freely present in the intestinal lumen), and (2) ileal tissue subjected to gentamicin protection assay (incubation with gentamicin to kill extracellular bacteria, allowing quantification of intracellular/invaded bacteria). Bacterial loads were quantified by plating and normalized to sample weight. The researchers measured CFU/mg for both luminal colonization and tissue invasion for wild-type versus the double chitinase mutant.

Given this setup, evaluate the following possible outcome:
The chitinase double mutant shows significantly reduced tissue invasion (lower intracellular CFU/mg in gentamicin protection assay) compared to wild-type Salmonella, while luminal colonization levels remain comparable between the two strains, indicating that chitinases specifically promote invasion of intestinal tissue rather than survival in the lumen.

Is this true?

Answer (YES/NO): NO